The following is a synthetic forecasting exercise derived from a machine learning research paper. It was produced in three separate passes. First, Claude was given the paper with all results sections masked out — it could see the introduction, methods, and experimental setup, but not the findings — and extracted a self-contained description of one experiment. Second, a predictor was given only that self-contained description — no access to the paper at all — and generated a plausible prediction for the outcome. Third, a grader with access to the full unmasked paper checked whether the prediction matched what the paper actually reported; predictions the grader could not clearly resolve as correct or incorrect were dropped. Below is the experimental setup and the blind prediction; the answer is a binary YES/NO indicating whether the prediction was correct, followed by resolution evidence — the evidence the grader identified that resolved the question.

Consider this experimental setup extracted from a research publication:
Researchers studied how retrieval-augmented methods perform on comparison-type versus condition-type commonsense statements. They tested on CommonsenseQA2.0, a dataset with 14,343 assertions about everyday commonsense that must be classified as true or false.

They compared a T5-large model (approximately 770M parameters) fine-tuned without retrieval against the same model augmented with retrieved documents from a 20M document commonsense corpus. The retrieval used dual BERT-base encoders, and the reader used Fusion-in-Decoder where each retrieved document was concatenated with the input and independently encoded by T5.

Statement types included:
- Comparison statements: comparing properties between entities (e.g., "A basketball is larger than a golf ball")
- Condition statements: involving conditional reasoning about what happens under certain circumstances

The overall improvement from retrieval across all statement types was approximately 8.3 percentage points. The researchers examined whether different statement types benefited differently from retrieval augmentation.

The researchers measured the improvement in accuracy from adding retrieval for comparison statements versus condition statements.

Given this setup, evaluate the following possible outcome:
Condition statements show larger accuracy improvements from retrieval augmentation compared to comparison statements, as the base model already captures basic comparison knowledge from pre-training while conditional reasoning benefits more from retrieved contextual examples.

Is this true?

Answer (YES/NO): YES